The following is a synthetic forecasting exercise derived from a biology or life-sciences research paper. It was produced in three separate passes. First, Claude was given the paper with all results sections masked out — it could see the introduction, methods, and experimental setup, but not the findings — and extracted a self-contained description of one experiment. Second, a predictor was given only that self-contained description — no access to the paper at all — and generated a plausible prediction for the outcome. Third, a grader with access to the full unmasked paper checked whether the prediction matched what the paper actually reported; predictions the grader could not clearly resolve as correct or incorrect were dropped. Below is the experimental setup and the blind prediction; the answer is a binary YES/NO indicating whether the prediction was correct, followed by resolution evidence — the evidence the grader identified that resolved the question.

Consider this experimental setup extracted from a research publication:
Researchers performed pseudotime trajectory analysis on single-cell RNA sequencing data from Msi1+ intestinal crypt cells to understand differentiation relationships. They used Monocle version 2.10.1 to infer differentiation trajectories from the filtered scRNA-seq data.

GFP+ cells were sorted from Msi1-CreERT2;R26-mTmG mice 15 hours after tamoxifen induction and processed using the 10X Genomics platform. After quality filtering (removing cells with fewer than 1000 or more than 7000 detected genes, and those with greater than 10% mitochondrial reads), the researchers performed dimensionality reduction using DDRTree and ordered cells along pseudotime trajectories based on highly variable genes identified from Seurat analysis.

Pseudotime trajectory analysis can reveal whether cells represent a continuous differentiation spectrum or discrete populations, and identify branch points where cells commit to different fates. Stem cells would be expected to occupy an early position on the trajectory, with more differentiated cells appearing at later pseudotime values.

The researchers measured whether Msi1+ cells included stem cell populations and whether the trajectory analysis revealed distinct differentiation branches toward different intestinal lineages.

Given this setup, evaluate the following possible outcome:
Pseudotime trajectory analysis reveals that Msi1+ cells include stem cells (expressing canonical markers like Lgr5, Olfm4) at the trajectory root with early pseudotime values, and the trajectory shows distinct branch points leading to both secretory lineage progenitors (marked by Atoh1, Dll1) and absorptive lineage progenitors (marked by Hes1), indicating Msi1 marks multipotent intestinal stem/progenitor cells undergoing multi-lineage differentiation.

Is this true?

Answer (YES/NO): YES